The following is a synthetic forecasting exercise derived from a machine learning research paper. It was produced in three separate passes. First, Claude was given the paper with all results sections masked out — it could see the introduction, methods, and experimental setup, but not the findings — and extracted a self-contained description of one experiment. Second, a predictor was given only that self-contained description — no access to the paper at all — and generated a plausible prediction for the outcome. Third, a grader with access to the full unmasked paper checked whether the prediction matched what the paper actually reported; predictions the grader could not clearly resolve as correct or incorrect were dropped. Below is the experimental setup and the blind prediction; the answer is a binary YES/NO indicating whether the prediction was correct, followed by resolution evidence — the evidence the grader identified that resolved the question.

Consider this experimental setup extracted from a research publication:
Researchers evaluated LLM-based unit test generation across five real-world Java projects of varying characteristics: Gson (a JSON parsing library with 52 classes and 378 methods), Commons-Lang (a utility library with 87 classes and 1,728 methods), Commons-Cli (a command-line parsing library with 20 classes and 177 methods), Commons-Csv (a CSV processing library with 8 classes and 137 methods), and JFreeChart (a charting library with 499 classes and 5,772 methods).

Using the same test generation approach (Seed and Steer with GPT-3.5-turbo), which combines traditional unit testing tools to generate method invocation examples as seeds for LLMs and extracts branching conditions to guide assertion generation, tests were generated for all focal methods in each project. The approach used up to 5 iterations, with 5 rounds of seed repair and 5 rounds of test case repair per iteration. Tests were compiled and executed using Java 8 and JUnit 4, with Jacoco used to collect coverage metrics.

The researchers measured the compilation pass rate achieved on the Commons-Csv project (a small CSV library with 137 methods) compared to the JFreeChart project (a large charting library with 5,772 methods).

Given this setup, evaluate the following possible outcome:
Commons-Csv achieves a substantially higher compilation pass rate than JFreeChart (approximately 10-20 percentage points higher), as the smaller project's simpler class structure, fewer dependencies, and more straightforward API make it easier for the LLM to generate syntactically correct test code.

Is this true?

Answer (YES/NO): NO